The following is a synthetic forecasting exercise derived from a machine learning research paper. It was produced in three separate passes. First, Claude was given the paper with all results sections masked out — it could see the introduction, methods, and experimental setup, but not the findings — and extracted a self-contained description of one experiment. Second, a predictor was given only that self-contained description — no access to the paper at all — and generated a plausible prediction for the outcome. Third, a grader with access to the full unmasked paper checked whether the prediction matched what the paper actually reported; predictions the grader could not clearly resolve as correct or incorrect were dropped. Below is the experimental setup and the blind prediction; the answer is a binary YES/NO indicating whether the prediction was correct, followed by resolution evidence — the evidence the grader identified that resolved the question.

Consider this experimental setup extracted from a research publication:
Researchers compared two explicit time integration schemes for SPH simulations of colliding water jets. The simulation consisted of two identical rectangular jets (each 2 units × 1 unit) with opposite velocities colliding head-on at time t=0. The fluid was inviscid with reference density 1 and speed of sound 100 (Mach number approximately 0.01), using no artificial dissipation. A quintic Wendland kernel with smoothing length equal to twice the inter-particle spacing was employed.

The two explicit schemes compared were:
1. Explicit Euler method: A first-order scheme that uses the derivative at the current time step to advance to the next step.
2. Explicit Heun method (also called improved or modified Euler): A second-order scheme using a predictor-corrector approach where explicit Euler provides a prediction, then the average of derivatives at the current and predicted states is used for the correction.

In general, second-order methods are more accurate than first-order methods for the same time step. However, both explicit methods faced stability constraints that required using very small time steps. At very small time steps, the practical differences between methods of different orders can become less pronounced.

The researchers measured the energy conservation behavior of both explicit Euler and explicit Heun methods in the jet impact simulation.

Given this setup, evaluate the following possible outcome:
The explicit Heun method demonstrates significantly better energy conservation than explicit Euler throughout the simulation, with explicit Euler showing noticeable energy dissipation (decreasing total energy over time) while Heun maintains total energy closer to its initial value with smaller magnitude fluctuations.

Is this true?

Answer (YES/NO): NO